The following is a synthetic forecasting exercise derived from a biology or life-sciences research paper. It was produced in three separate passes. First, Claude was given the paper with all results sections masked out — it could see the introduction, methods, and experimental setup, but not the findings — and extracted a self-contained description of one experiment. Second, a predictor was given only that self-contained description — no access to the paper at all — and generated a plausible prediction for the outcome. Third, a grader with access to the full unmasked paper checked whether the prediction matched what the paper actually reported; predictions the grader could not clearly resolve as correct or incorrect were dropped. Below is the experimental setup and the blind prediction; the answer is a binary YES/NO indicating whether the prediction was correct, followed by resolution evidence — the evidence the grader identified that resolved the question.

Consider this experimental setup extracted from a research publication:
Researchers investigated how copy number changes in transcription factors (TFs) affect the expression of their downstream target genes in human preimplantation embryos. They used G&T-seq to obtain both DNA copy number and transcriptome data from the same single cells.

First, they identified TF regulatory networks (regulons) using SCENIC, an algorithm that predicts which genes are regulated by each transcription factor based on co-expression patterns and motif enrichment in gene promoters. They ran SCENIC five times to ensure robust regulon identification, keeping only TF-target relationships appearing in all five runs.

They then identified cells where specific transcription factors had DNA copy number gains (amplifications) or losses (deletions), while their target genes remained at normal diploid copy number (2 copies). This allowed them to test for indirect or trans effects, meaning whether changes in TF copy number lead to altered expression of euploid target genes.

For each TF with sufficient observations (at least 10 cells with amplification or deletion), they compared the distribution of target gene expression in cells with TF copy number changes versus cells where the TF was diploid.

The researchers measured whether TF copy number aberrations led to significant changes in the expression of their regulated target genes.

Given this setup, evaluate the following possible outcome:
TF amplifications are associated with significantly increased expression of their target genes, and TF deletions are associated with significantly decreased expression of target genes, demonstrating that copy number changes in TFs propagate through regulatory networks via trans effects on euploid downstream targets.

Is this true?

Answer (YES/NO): NO